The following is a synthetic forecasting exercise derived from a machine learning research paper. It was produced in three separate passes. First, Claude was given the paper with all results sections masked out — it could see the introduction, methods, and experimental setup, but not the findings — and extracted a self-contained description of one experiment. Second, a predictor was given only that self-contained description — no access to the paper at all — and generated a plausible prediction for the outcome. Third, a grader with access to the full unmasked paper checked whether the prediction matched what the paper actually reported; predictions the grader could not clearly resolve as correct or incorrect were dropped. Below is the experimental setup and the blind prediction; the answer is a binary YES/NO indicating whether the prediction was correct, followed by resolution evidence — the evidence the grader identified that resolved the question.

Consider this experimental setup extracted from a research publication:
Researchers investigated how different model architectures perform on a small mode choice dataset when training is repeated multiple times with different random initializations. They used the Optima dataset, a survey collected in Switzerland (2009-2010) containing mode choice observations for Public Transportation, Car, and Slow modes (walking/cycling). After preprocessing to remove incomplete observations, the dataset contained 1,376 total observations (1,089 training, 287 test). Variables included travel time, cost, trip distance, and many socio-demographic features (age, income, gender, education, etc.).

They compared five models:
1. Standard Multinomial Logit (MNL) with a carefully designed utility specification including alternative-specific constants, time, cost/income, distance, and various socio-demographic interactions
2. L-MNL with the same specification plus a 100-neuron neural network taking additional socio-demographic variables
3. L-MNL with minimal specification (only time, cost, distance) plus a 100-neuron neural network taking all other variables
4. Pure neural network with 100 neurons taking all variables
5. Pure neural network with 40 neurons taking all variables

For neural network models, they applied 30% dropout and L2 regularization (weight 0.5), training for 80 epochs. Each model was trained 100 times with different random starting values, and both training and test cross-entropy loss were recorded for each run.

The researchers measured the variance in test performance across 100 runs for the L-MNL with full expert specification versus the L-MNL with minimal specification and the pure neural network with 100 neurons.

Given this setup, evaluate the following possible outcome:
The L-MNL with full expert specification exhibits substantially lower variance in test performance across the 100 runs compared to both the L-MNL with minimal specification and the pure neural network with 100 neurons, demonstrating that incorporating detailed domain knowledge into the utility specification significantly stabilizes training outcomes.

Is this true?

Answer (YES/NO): YES